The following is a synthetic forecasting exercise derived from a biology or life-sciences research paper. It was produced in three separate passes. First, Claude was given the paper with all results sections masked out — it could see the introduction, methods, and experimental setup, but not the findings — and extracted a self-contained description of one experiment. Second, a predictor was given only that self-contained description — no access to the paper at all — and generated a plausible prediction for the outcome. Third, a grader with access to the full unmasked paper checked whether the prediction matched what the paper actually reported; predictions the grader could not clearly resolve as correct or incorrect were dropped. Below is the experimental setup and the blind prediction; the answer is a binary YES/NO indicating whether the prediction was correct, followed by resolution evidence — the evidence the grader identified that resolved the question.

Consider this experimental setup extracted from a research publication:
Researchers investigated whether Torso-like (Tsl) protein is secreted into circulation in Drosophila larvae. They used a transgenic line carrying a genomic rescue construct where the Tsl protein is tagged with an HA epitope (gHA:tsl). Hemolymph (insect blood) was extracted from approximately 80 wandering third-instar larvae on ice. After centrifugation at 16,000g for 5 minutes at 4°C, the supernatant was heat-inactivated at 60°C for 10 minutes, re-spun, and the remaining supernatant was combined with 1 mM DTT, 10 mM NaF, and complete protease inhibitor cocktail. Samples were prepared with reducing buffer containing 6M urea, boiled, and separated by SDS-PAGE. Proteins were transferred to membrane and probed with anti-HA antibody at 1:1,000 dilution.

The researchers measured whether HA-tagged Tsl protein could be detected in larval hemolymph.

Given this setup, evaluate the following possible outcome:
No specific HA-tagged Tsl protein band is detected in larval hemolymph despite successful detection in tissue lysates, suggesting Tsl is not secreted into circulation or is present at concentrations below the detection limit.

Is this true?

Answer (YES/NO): NO